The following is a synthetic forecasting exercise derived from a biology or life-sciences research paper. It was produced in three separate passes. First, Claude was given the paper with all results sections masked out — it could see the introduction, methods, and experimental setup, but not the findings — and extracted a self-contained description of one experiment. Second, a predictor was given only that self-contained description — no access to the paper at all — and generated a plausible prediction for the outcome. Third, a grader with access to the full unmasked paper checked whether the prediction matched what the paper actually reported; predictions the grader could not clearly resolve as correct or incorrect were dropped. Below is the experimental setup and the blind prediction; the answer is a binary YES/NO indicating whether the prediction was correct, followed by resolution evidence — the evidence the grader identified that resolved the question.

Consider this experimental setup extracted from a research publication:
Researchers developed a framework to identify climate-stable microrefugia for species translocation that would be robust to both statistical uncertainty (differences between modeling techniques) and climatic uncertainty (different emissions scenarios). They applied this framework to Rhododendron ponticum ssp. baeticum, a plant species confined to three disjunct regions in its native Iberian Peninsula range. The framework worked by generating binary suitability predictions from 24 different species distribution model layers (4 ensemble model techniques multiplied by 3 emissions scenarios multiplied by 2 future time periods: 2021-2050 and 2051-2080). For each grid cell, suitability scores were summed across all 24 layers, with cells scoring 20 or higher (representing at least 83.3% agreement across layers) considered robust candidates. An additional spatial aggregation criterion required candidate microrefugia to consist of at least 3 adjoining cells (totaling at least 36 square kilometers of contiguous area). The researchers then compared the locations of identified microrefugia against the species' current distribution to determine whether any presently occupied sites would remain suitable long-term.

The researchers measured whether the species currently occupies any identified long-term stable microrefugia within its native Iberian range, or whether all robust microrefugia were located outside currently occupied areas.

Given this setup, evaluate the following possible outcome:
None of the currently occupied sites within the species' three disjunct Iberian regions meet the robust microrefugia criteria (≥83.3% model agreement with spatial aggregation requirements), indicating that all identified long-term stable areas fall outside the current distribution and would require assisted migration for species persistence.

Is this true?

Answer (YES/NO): YES